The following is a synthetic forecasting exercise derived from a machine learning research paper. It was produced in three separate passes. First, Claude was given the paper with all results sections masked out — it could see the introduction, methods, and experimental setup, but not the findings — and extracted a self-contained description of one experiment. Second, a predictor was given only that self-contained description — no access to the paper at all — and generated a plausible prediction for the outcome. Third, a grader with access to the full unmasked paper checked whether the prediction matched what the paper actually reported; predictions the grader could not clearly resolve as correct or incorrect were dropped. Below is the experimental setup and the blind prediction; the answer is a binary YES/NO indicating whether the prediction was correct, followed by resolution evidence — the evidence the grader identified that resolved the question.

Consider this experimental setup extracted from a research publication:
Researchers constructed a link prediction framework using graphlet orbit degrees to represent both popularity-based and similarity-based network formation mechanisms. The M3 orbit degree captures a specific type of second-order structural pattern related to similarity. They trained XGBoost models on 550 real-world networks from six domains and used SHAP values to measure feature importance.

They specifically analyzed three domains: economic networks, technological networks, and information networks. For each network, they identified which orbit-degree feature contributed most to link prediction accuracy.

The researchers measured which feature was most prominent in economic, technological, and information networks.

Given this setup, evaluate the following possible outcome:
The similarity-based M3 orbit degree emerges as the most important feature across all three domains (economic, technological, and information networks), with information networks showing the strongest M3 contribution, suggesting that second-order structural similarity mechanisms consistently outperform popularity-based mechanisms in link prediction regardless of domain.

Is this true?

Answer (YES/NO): NO